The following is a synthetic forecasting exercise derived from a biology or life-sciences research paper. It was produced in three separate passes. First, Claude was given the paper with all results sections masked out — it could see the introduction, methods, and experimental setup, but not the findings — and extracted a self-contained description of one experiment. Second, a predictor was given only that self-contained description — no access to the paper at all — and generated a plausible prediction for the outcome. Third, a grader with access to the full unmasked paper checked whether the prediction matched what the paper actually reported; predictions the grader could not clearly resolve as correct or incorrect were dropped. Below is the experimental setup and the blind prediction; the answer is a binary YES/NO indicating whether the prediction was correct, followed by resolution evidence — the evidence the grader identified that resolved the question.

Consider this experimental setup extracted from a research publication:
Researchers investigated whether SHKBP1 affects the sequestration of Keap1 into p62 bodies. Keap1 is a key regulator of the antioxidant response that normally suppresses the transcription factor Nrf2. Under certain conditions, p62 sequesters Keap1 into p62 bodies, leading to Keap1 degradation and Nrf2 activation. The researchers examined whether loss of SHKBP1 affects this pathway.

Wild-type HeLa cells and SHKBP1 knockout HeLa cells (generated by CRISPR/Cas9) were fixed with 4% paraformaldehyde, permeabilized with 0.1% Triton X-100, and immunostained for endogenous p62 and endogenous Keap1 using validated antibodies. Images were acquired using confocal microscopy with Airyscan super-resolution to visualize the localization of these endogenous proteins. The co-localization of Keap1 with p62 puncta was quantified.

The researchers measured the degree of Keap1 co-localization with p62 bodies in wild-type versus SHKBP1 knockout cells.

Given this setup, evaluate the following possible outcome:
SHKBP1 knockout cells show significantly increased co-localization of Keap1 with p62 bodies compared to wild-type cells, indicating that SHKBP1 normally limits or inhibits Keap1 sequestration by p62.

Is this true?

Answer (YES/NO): YES